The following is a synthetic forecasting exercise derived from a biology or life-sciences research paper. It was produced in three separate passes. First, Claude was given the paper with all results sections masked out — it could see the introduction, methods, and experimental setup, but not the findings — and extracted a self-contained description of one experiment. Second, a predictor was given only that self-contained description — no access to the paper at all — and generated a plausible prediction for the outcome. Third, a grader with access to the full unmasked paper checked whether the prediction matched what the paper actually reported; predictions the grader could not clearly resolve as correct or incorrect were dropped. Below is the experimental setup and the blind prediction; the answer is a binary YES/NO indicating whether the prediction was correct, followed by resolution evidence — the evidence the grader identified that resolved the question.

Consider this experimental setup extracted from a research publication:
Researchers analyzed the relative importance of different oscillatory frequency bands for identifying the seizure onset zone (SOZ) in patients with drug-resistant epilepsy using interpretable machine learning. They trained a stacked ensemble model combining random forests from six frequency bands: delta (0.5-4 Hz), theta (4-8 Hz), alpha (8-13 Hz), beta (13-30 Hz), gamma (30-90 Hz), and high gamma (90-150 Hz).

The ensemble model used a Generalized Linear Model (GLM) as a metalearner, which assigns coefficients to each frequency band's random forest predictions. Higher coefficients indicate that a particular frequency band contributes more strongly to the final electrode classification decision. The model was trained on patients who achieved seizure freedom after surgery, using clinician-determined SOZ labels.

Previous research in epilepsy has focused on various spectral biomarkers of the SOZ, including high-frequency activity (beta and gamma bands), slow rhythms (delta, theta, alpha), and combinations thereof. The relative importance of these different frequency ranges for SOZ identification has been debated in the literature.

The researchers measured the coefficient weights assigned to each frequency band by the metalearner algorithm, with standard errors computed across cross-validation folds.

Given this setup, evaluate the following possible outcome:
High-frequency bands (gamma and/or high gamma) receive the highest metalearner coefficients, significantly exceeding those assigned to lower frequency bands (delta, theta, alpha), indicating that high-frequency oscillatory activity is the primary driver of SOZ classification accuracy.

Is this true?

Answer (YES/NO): NO